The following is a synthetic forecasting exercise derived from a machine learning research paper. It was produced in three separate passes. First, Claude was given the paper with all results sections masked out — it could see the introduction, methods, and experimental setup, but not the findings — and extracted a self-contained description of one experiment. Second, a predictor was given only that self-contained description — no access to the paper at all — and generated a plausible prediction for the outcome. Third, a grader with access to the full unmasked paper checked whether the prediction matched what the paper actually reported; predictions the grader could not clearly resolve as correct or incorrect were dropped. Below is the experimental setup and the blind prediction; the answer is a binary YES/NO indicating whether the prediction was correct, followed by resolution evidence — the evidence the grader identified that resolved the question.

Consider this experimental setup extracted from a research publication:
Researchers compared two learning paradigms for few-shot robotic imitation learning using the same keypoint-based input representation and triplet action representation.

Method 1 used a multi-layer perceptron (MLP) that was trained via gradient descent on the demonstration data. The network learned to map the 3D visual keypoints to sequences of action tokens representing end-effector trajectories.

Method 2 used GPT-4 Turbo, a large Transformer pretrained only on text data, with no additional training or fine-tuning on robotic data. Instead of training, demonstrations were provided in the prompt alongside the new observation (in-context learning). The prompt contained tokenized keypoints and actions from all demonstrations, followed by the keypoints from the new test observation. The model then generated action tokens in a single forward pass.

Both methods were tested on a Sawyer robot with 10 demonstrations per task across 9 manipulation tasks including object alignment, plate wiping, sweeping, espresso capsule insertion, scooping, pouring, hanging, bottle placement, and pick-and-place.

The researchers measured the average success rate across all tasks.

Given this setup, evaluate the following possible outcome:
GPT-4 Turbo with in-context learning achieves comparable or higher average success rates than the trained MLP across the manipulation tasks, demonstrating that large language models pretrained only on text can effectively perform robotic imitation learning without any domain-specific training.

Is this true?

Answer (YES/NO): YES